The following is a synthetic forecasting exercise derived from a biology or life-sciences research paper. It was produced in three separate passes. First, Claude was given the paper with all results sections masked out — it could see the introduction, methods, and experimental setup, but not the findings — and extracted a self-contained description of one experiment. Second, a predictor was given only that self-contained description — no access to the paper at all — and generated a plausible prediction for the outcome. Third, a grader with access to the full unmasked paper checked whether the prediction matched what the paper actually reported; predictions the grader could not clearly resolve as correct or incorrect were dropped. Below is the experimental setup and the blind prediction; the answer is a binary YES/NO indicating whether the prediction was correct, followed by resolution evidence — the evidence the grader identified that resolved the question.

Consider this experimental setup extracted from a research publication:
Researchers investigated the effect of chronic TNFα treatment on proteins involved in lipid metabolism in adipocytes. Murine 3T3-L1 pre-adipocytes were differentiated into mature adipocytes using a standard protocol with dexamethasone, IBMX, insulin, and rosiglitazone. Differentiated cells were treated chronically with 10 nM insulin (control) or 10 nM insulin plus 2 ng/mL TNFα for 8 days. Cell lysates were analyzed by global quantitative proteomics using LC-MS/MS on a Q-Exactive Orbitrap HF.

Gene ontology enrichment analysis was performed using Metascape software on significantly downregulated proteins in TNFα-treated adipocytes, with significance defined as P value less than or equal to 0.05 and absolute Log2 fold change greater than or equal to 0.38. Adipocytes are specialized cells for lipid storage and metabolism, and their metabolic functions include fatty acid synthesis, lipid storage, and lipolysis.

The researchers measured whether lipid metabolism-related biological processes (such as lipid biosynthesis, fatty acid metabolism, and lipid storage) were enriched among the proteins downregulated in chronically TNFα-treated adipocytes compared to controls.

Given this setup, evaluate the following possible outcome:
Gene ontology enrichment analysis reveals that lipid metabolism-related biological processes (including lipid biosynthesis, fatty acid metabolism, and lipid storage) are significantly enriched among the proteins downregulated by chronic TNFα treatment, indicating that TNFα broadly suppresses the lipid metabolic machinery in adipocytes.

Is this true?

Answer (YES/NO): NO